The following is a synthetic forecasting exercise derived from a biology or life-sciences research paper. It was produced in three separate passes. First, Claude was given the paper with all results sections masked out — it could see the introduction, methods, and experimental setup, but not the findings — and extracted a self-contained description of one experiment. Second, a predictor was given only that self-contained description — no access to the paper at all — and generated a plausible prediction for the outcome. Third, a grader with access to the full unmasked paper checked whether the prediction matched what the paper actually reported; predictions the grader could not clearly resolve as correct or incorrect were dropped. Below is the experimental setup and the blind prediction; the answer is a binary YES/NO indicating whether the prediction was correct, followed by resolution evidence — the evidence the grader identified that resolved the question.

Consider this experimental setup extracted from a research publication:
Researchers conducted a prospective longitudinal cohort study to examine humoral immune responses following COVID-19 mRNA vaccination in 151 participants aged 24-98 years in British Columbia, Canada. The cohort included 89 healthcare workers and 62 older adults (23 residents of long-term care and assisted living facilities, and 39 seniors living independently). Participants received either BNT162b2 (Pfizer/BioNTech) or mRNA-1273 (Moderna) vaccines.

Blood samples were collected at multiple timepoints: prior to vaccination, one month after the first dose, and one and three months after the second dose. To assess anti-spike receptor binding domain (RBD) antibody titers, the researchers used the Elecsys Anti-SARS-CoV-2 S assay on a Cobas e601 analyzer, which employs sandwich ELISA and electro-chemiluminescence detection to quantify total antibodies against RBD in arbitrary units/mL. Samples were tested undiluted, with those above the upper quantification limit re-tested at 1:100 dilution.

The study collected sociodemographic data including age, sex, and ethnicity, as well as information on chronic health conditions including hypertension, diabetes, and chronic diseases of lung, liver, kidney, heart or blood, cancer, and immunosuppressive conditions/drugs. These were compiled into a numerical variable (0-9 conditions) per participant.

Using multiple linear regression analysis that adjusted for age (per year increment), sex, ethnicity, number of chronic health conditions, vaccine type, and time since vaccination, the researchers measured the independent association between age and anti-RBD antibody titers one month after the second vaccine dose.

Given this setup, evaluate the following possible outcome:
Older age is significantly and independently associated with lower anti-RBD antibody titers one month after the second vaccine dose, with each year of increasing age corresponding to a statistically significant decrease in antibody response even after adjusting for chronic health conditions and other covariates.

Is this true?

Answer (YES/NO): YES